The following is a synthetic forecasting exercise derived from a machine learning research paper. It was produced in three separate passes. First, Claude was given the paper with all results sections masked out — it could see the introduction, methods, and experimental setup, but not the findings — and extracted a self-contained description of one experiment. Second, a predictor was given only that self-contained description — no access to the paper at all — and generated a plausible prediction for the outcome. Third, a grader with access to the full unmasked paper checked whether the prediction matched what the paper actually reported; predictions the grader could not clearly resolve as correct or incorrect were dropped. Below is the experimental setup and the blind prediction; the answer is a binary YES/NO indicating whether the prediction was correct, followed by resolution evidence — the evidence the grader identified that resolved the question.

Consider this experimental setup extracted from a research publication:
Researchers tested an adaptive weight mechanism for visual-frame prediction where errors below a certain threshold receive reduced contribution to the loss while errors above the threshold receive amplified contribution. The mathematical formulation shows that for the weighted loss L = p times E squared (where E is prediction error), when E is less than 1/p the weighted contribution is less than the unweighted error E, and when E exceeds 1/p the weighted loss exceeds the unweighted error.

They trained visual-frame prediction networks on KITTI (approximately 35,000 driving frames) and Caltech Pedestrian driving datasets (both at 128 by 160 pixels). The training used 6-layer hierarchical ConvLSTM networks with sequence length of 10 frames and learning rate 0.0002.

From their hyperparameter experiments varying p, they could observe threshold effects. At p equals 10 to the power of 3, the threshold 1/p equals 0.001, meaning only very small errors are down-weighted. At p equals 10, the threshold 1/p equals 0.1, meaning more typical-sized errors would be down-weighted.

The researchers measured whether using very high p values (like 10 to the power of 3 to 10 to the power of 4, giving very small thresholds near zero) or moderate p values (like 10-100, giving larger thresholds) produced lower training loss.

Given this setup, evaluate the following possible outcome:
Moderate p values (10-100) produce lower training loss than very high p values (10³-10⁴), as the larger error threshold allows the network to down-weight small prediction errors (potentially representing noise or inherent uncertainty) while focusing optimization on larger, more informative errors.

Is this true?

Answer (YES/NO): NO